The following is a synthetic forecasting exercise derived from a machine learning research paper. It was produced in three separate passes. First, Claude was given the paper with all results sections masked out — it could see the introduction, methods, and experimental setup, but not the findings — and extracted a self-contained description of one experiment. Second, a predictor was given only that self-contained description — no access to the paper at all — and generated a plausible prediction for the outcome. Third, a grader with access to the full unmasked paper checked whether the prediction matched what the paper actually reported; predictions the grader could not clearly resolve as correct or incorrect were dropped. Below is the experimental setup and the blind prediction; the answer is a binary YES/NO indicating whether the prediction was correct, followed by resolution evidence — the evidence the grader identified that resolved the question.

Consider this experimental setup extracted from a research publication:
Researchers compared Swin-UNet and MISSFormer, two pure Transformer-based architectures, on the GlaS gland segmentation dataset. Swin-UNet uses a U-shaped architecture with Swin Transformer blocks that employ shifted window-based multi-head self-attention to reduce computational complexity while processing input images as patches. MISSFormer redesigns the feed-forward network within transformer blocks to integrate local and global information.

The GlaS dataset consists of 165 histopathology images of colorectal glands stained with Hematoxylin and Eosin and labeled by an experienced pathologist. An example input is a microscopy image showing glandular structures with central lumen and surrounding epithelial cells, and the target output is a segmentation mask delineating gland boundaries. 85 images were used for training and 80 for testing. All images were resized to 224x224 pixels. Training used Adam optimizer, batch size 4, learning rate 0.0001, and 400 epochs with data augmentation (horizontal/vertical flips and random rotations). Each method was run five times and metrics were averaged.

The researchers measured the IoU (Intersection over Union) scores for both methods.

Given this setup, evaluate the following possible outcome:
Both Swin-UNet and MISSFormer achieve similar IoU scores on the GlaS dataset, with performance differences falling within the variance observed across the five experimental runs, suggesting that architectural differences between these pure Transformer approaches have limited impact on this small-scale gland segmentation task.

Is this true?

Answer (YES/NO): NO